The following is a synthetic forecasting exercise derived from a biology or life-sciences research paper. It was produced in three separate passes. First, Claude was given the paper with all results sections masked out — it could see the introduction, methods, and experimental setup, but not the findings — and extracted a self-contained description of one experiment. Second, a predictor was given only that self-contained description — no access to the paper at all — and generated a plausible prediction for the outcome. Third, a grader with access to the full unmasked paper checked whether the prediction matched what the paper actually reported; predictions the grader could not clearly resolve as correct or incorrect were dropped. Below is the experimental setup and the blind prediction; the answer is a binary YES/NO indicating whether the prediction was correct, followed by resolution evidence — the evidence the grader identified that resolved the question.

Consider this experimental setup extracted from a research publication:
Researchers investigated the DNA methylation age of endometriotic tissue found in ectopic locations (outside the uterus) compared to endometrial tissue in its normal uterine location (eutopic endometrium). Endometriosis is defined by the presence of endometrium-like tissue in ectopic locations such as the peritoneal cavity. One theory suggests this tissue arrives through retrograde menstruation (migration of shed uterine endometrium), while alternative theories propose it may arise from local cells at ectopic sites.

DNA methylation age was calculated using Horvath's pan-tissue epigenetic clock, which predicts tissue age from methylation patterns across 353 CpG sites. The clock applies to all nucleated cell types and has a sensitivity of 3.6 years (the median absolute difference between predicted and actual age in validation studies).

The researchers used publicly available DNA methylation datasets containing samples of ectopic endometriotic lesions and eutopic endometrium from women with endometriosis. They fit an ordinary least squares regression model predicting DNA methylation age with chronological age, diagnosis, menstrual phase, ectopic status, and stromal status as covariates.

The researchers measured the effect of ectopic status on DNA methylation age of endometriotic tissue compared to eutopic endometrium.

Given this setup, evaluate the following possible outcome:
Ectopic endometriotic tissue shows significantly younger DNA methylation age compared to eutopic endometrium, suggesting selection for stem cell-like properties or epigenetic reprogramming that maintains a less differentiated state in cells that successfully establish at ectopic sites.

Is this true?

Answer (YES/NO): YES